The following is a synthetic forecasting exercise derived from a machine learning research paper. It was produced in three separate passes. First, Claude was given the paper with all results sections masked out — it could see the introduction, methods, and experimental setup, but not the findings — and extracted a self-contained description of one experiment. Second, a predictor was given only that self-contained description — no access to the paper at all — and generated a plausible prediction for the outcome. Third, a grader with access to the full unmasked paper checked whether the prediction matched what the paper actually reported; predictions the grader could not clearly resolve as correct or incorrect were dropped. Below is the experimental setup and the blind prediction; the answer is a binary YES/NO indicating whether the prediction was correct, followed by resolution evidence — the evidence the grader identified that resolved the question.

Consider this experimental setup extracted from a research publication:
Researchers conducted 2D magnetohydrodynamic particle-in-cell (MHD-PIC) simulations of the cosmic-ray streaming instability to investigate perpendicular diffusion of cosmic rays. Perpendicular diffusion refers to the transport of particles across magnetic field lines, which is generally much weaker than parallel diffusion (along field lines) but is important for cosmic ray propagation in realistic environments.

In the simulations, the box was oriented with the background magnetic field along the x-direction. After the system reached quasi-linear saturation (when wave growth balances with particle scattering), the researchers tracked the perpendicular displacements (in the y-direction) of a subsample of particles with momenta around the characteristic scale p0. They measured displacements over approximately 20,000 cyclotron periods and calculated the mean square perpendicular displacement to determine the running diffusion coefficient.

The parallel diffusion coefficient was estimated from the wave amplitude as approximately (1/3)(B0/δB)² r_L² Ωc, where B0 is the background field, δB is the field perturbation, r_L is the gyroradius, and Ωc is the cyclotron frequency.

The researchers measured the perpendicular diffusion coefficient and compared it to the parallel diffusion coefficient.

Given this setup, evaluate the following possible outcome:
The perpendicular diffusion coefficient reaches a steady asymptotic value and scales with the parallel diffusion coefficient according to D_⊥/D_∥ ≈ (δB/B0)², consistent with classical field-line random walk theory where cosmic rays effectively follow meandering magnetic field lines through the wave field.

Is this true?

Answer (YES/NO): NO